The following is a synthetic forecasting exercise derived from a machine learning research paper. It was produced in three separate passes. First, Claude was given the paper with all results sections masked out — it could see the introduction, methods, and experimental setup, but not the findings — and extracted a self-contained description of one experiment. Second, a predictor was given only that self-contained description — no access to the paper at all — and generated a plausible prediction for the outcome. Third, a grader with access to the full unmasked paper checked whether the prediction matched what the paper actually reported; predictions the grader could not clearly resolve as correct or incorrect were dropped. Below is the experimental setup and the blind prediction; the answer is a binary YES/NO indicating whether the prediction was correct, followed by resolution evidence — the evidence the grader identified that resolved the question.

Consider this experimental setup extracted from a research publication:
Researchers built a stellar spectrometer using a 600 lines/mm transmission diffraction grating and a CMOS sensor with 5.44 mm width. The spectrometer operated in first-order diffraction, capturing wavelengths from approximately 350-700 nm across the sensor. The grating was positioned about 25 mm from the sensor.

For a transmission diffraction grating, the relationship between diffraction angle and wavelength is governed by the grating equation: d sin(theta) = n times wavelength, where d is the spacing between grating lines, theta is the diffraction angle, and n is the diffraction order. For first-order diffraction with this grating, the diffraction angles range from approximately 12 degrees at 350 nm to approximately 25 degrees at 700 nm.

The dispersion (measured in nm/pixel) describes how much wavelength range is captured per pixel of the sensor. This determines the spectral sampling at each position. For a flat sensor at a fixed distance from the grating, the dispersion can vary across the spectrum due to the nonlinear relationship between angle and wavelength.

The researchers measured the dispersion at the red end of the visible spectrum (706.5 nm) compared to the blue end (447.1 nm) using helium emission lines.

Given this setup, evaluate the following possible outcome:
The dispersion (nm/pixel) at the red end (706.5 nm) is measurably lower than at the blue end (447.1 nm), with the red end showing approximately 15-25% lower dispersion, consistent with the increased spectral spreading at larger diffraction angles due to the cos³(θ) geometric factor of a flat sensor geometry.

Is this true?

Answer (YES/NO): NO